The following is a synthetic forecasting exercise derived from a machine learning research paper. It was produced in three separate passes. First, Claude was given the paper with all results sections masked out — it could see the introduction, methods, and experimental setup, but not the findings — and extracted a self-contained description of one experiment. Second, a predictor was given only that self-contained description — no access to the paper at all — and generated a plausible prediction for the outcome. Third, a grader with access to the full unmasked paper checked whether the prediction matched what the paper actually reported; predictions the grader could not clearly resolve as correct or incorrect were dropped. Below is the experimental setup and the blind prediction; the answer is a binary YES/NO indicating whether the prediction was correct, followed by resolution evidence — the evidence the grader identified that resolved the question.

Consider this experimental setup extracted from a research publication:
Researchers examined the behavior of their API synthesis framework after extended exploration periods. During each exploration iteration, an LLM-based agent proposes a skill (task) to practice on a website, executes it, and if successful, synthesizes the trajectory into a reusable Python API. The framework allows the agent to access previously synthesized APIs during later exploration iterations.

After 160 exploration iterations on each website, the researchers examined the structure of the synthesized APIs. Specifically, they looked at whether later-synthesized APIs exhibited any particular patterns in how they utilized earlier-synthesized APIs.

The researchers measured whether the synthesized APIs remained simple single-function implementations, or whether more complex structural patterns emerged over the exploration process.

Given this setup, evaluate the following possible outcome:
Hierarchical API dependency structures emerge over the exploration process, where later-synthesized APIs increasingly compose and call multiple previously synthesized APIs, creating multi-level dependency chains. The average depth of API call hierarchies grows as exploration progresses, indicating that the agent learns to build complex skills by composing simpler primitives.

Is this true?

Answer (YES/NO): NO